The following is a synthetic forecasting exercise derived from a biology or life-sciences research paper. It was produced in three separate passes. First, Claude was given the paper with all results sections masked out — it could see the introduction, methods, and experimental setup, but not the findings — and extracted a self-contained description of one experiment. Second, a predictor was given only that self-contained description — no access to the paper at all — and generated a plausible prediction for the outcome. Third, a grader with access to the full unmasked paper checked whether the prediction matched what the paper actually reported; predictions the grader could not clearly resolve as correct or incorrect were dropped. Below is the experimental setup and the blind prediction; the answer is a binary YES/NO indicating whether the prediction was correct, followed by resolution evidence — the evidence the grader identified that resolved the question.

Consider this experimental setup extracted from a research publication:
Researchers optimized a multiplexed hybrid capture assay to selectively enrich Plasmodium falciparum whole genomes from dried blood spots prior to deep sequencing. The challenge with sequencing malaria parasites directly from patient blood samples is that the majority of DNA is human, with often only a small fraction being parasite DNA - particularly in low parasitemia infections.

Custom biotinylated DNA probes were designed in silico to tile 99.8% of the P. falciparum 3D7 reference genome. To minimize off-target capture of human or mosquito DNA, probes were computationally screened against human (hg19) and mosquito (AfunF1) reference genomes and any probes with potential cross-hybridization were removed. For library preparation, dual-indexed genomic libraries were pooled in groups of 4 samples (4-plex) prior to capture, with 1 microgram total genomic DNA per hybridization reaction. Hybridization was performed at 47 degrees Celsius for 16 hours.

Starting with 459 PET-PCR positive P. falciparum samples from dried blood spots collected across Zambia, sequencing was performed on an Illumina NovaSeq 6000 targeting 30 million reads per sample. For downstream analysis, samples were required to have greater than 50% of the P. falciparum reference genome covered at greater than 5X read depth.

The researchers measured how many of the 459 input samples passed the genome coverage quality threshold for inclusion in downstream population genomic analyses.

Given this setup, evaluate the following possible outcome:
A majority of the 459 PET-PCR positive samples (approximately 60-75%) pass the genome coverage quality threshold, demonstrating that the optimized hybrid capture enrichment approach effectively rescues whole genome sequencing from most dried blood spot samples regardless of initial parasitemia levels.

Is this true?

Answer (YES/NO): NO